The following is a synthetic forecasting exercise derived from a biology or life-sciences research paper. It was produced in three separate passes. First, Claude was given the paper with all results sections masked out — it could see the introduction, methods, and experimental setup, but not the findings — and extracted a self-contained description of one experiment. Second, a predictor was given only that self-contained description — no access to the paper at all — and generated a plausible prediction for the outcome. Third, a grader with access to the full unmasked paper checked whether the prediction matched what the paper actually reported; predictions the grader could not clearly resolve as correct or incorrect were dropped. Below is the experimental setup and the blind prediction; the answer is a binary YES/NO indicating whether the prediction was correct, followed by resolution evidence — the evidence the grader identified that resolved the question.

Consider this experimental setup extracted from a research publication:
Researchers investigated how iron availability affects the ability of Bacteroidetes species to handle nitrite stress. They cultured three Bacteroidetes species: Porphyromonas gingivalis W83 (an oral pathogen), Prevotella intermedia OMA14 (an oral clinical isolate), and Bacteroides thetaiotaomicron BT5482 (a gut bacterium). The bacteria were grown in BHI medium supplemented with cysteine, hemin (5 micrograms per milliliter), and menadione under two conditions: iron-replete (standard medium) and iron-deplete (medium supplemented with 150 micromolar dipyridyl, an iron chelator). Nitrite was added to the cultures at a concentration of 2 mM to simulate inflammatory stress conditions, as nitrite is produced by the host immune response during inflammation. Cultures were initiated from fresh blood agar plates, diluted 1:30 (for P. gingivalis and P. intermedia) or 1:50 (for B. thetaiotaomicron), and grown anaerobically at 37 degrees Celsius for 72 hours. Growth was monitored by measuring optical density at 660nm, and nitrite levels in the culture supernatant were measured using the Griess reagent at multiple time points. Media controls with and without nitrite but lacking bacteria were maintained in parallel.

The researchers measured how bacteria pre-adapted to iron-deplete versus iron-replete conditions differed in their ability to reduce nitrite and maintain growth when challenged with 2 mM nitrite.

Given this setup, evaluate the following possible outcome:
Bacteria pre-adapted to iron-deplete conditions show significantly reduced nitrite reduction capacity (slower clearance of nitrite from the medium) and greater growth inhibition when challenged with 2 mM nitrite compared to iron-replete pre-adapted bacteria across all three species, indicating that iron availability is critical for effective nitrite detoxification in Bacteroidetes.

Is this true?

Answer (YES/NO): NO